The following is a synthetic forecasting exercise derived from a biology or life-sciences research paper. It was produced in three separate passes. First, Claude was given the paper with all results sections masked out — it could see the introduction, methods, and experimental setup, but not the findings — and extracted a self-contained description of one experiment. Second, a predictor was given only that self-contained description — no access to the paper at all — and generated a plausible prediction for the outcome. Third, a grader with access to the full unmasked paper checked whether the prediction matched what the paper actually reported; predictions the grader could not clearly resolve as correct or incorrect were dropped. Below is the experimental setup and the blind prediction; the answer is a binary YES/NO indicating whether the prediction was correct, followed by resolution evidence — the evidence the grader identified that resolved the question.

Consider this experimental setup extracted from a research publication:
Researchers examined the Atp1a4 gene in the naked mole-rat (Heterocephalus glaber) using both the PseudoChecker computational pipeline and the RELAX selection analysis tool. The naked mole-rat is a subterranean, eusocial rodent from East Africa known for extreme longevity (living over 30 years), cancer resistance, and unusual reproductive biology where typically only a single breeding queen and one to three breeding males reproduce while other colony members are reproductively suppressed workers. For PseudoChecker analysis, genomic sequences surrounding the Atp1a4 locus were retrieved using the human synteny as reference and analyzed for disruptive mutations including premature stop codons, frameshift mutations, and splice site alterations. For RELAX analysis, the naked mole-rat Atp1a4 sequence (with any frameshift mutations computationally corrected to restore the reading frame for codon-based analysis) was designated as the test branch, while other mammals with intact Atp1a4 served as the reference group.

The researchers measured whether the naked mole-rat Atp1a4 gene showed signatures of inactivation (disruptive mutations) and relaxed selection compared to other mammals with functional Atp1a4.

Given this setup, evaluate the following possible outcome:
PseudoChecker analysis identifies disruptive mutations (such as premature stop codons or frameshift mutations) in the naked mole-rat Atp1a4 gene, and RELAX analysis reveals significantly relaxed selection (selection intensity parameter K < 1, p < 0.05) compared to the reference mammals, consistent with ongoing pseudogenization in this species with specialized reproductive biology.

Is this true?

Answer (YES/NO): YES